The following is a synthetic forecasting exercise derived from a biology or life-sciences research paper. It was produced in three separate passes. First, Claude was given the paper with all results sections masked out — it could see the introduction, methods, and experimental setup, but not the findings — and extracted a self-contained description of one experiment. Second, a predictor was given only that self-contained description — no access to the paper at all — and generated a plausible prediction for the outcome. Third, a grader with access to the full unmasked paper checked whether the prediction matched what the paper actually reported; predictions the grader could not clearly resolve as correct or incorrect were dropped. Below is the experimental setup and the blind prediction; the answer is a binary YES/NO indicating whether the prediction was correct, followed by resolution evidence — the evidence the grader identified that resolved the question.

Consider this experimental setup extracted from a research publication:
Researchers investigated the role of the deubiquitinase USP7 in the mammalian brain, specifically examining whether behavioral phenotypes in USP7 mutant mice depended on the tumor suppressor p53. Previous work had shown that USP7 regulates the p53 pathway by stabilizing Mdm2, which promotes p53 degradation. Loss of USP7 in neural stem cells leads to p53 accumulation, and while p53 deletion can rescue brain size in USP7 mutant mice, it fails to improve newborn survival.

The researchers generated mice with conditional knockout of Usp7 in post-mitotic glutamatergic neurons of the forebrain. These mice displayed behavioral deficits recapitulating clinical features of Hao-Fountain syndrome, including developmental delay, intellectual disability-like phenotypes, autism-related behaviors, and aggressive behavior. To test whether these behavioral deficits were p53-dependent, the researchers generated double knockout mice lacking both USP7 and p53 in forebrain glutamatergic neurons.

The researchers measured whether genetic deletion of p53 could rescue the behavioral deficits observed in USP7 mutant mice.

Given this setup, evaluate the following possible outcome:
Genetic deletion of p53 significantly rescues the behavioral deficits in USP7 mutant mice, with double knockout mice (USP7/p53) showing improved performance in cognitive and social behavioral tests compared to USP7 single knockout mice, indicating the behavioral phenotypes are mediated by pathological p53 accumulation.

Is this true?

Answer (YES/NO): NO